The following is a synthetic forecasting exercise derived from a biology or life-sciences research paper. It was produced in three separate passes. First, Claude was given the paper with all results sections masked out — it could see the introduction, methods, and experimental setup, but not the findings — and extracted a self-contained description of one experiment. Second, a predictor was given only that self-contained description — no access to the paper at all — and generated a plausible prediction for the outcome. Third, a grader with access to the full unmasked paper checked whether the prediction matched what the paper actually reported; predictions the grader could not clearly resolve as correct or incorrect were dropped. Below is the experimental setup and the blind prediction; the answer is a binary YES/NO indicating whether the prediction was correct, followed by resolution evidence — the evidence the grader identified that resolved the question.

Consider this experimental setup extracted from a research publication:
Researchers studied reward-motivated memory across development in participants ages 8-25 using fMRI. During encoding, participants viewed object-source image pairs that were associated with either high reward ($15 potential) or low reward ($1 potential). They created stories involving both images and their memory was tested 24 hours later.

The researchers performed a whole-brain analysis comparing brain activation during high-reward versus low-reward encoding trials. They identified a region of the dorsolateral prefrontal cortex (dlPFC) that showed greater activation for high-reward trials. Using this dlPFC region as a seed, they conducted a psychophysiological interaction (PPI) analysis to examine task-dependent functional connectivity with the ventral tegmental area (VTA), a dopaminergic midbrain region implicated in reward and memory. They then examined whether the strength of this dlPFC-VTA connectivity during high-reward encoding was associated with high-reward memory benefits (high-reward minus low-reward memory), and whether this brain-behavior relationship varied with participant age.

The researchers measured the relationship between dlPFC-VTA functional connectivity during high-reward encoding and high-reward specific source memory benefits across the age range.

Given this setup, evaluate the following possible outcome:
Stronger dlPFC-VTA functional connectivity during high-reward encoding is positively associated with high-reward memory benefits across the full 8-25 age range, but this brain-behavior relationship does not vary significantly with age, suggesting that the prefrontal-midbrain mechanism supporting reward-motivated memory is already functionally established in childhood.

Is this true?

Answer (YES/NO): NO